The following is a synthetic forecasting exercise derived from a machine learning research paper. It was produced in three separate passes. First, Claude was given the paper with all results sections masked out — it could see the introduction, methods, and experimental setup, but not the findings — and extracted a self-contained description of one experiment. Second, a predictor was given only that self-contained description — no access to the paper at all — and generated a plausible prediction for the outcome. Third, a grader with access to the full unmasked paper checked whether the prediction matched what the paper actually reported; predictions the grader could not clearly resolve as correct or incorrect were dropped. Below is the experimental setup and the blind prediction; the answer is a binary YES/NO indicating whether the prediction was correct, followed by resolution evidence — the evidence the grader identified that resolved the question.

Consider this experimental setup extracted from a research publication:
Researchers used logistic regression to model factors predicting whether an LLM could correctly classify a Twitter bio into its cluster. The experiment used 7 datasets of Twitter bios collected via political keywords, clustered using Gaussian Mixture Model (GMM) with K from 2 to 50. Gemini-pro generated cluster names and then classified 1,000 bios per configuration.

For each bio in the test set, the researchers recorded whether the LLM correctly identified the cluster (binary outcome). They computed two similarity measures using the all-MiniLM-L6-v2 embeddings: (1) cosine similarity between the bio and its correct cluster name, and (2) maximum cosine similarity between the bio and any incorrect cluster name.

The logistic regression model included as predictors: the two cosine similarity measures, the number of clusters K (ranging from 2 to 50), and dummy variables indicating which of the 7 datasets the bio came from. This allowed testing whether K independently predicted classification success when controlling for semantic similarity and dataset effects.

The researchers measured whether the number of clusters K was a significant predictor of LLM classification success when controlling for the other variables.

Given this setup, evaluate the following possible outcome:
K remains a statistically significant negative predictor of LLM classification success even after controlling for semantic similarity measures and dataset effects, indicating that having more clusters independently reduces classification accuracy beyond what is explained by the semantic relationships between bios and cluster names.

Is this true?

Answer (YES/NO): YES